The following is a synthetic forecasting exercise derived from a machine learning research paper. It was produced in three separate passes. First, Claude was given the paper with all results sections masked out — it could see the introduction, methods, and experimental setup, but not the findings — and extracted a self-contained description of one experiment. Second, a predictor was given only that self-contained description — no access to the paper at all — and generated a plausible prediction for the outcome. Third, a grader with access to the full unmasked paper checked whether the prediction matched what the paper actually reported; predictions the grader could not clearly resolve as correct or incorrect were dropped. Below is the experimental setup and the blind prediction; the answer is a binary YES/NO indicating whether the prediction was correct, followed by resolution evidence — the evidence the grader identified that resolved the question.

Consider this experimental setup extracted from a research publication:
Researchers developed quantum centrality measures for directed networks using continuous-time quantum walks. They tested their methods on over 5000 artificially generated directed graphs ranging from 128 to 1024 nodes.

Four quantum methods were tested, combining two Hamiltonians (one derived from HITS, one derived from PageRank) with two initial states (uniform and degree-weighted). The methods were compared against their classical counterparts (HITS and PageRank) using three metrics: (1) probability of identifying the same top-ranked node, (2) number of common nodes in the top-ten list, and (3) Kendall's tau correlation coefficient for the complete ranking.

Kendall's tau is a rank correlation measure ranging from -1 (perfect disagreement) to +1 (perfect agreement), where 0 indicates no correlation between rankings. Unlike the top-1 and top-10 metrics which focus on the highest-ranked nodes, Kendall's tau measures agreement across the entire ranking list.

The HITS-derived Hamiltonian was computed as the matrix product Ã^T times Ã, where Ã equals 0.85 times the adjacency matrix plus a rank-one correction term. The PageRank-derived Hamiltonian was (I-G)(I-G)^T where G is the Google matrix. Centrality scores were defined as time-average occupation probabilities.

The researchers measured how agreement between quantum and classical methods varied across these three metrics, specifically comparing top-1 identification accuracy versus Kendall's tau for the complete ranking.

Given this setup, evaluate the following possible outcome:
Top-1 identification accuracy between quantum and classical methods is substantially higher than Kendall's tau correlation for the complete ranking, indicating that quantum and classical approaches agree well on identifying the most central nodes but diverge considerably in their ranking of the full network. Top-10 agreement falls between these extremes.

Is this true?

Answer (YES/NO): YES